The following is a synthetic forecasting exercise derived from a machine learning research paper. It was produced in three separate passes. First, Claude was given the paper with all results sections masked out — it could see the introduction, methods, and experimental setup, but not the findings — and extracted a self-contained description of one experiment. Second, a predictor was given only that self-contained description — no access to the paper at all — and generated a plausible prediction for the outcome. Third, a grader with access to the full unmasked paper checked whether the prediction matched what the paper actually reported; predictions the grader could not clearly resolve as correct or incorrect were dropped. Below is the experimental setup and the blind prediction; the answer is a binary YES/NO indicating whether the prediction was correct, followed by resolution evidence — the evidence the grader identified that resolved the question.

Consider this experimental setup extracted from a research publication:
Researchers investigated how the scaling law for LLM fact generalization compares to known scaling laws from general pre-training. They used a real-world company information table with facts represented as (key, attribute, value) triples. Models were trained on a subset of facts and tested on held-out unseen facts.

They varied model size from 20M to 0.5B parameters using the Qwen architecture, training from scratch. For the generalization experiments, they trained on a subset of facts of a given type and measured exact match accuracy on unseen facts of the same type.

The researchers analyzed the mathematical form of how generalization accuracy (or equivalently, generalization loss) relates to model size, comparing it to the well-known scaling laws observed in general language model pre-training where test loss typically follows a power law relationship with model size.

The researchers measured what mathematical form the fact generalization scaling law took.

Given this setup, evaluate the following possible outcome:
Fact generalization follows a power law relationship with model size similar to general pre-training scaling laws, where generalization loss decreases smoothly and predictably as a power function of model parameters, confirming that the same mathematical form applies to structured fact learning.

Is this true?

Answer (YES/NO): NO